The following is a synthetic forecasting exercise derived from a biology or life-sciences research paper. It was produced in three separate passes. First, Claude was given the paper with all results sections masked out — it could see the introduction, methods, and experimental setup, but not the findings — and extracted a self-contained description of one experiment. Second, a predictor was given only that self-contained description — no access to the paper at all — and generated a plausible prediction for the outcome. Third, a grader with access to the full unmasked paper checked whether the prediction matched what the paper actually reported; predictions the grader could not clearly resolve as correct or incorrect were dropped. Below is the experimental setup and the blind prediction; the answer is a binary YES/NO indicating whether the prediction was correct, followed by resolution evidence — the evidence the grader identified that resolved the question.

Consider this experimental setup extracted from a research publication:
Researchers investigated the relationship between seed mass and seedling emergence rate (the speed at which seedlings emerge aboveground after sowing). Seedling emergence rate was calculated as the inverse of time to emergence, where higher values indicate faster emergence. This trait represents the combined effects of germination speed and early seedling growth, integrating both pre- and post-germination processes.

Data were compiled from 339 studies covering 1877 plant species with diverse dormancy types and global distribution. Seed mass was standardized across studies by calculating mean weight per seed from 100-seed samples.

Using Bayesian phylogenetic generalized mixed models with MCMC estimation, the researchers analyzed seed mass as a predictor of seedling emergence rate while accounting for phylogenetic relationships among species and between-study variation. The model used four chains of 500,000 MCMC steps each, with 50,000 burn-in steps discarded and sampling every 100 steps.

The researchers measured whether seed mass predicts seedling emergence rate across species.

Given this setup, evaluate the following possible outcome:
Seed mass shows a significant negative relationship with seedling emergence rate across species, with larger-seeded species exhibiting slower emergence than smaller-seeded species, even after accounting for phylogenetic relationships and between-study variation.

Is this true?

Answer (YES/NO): NO